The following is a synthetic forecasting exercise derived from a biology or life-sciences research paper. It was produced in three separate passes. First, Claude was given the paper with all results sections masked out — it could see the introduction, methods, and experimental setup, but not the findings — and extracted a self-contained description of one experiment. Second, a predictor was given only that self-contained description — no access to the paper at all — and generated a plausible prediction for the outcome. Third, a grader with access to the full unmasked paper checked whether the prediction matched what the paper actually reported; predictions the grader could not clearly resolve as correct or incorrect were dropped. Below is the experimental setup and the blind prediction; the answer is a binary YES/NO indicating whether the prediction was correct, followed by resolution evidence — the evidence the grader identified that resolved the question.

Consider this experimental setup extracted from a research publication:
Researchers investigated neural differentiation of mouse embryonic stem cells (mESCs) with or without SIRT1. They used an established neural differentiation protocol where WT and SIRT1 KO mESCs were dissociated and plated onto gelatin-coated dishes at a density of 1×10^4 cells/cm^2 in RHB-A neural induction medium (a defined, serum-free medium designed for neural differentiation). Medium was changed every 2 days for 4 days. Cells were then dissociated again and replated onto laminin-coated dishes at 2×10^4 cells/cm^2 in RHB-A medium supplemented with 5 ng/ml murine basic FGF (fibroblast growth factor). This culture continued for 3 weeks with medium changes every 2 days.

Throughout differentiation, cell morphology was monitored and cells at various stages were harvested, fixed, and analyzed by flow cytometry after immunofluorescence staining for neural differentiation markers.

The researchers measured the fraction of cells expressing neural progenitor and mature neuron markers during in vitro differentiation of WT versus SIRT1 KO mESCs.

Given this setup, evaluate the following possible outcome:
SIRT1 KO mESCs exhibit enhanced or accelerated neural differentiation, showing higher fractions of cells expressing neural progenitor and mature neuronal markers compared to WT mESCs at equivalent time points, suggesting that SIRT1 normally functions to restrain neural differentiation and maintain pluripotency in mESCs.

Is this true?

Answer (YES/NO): NO